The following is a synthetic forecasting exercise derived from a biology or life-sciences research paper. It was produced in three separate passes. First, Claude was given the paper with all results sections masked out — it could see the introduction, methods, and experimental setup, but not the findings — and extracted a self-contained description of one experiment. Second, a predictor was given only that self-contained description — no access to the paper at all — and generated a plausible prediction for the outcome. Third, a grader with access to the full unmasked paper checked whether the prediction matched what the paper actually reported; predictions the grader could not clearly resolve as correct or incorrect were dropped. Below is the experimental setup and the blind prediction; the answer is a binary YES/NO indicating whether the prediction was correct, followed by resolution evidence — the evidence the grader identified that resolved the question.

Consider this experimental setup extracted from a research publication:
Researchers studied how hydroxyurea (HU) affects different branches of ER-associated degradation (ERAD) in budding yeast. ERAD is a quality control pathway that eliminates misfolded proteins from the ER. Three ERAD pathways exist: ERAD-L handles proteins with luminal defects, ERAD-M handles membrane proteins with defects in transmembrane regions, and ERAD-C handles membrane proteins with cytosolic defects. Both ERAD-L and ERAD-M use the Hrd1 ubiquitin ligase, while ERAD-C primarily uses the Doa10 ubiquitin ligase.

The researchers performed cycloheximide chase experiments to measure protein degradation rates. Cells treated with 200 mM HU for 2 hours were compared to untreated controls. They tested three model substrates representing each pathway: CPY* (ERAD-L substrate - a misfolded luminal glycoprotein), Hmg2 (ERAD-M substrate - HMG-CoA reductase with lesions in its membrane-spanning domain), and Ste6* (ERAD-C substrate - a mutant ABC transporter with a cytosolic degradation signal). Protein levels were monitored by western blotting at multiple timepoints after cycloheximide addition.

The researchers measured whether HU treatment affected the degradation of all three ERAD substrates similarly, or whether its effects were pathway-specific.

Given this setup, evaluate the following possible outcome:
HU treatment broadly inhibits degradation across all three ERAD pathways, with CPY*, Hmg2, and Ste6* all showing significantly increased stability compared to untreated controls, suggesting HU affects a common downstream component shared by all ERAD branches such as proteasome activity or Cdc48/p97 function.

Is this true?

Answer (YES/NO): NO